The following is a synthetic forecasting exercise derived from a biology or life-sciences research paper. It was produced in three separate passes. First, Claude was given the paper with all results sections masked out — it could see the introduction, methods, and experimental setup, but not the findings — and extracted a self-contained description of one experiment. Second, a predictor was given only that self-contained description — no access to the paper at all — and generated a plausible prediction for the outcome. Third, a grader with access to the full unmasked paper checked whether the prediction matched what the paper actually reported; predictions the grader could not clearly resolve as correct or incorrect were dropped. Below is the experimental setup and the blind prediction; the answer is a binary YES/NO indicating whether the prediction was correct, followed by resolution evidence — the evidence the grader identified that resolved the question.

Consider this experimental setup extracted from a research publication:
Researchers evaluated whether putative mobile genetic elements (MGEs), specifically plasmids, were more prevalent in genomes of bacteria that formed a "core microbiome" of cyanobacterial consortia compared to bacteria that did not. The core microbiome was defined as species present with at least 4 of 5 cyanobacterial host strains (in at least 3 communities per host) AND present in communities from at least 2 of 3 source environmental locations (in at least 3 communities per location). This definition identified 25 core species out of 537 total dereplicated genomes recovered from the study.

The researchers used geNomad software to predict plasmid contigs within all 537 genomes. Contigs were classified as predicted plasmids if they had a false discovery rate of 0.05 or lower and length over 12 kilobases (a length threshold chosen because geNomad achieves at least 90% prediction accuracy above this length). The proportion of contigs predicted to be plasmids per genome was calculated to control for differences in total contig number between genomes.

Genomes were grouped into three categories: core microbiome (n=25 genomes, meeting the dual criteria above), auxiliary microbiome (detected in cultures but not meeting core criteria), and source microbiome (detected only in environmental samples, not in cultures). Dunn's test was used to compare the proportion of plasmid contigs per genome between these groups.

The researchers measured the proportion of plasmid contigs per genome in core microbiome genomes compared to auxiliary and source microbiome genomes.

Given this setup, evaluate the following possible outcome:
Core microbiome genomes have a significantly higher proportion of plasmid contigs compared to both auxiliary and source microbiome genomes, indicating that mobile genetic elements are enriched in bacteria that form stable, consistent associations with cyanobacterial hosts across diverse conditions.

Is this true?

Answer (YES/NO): YES